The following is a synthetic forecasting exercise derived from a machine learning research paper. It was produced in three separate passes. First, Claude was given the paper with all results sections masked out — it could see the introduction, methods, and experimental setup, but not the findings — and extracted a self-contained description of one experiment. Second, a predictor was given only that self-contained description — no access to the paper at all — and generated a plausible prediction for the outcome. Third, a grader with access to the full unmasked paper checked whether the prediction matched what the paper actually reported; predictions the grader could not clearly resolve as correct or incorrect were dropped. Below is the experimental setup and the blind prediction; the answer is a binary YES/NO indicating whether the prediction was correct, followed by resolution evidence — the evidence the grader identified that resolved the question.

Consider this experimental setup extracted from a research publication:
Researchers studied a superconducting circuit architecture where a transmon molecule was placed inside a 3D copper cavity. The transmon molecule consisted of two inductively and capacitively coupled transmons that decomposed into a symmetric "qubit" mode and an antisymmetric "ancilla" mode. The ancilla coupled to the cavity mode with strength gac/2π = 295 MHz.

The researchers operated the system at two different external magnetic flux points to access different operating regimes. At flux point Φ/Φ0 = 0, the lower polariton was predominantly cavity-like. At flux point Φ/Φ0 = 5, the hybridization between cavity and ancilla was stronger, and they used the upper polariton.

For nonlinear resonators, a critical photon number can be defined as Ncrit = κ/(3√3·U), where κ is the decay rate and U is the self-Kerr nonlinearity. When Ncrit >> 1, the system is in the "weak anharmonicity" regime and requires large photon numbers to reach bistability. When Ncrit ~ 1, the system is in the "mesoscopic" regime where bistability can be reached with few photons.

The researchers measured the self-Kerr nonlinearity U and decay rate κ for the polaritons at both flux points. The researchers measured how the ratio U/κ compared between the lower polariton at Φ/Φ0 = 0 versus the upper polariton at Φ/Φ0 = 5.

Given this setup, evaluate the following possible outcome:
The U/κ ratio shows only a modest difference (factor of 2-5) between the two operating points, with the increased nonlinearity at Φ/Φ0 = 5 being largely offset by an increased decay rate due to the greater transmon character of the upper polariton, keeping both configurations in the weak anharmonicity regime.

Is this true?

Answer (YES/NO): NO